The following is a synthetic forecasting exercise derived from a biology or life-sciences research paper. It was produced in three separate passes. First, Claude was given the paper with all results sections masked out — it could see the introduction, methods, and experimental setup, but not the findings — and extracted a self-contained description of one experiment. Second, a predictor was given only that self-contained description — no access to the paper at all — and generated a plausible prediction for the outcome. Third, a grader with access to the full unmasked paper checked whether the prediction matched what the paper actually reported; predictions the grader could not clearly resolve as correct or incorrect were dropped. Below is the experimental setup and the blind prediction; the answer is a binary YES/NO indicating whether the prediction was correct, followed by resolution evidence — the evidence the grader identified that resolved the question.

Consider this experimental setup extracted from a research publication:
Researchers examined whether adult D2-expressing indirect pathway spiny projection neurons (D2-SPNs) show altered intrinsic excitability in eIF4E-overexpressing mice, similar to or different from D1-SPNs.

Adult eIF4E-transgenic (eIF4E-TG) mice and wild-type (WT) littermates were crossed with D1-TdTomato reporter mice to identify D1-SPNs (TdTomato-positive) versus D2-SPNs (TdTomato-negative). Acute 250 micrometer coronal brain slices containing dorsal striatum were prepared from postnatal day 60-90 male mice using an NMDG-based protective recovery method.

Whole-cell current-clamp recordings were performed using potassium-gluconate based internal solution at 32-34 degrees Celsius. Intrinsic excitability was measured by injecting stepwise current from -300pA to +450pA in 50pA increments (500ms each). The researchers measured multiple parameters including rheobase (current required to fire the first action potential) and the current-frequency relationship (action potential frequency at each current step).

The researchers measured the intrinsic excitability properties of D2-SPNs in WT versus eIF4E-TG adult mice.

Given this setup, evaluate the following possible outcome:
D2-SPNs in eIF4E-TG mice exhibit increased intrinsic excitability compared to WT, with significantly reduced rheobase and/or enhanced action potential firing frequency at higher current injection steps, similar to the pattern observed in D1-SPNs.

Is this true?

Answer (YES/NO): NO